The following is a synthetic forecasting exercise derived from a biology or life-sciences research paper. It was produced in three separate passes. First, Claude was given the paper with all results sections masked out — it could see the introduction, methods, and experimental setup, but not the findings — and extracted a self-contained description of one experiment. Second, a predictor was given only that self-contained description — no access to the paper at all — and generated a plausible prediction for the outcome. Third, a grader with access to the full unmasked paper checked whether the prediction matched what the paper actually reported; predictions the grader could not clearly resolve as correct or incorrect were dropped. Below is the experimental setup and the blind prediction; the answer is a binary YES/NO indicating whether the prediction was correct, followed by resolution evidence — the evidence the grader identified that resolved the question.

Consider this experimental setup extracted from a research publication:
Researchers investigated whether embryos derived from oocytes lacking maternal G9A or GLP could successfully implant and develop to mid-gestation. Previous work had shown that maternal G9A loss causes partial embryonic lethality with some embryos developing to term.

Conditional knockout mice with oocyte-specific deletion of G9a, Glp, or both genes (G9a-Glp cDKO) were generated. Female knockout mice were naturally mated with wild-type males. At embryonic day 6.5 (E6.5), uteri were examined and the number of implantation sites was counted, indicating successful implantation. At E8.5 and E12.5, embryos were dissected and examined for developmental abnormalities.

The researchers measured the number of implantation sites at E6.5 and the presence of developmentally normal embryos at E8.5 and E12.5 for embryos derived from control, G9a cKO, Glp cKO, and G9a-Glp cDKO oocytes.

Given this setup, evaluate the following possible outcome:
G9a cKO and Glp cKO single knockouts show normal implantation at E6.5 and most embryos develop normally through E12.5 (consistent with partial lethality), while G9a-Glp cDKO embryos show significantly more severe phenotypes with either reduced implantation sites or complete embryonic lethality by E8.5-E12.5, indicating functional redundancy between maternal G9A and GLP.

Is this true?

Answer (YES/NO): NO